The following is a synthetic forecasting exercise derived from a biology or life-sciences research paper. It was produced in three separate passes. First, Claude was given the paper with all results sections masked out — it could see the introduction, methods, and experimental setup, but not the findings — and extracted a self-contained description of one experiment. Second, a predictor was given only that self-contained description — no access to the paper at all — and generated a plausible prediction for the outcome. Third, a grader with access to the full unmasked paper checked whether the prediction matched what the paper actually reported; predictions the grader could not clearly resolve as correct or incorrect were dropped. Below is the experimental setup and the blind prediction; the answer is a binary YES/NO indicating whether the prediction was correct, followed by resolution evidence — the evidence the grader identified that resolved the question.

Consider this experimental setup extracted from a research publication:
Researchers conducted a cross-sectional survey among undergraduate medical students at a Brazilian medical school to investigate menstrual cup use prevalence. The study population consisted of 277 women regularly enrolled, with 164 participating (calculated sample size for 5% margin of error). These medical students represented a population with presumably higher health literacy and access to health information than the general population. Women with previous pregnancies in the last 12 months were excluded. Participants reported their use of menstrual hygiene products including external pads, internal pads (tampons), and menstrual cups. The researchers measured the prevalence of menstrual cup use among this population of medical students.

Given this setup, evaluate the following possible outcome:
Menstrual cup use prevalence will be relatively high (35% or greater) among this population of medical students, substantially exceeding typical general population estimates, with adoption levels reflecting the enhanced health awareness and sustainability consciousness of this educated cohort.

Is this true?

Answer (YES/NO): NO